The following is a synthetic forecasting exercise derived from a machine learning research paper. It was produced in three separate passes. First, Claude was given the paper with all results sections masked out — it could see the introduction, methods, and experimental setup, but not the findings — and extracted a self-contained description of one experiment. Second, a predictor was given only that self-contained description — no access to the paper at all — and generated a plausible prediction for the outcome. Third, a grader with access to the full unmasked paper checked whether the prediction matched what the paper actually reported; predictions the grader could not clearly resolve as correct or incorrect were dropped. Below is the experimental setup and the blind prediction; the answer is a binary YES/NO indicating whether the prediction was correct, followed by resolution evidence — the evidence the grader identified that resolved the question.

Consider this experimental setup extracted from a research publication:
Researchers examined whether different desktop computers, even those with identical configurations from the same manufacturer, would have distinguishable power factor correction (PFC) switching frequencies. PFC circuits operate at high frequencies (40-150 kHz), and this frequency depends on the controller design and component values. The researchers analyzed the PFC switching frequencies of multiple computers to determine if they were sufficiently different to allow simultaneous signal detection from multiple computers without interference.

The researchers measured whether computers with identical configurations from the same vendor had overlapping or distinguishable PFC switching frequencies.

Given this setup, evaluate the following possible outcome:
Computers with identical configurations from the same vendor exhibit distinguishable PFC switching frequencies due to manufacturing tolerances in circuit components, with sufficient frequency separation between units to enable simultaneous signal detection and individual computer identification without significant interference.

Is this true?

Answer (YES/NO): YES